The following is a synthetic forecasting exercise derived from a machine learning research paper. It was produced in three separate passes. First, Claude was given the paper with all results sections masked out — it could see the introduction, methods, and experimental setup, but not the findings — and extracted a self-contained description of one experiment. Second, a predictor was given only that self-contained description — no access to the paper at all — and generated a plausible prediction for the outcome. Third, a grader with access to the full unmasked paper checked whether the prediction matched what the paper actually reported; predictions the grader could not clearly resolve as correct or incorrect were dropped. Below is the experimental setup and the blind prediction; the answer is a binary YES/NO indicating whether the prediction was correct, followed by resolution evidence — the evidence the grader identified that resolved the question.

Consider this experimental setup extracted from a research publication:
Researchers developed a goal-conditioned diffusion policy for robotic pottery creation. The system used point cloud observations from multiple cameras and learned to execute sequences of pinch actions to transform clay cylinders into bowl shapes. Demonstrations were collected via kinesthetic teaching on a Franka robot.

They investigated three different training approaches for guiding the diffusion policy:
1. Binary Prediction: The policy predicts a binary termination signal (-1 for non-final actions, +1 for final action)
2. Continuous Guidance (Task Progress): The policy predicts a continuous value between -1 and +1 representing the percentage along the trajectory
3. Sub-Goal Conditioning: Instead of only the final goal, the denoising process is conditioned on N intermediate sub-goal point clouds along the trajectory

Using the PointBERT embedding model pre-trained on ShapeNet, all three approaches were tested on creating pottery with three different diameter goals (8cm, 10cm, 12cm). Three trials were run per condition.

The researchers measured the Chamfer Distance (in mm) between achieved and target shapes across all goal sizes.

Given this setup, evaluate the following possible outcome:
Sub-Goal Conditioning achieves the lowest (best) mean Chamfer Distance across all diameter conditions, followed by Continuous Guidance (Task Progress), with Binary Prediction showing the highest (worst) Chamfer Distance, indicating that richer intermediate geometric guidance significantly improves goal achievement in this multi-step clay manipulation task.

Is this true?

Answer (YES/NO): NO